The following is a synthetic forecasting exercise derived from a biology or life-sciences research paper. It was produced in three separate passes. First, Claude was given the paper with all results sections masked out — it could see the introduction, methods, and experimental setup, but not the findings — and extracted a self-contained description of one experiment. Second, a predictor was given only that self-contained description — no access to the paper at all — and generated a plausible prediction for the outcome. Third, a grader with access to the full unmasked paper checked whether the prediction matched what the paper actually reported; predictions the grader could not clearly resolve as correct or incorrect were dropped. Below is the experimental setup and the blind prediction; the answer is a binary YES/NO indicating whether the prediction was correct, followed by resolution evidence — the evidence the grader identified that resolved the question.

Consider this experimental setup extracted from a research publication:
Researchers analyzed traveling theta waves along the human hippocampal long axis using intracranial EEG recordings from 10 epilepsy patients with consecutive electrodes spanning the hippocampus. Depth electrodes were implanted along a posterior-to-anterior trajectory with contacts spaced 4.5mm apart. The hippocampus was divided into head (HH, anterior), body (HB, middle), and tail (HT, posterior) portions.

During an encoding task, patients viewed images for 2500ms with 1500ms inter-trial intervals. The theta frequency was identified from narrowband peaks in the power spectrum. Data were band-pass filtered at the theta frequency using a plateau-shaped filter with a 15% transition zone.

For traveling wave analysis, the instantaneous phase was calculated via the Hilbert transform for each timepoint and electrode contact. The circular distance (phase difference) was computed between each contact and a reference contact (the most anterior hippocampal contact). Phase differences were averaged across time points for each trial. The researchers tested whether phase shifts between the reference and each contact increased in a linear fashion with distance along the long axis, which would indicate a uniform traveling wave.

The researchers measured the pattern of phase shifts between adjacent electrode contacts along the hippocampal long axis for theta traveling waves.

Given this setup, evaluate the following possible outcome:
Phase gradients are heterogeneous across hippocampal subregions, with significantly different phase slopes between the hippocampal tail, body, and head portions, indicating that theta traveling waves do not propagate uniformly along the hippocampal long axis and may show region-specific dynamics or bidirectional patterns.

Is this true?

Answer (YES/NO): YES